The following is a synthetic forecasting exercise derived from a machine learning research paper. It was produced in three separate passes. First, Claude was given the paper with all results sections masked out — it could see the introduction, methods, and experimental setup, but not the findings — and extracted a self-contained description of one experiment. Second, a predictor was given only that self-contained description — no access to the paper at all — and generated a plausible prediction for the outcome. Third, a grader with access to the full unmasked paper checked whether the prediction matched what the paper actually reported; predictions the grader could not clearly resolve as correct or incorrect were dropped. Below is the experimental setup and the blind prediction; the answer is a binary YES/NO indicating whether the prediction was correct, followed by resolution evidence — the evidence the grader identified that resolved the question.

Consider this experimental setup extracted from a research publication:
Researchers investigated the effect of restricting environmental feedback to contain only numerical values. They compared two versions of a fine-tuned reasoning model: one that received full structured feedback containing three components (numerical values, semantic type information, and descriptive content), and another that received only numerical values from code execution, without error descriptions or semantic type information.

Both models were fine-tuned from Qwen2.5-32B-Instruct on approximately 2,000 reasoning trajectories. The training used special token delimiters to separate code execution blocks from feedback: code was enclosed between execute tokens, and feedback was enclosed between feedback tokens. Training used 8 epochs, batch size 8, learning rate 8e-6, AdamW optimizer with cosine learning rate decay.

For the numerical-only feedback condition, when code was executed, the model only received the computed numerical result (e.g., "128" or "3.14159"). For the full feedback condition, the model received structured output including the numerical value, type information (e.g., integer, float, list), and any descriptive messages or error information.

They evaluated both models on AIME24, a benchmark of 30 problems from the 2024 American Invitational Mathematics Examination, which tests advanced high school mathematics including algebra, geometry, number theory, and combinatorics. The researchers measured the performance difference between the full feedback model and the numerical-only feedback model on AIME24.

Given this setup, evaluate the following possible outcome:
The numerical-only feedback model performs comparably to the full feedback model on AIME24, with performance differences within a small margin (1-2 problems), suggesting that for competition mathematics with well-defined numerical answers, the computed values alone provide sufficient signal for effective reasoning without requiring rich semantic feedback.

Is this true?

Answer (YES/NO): NO